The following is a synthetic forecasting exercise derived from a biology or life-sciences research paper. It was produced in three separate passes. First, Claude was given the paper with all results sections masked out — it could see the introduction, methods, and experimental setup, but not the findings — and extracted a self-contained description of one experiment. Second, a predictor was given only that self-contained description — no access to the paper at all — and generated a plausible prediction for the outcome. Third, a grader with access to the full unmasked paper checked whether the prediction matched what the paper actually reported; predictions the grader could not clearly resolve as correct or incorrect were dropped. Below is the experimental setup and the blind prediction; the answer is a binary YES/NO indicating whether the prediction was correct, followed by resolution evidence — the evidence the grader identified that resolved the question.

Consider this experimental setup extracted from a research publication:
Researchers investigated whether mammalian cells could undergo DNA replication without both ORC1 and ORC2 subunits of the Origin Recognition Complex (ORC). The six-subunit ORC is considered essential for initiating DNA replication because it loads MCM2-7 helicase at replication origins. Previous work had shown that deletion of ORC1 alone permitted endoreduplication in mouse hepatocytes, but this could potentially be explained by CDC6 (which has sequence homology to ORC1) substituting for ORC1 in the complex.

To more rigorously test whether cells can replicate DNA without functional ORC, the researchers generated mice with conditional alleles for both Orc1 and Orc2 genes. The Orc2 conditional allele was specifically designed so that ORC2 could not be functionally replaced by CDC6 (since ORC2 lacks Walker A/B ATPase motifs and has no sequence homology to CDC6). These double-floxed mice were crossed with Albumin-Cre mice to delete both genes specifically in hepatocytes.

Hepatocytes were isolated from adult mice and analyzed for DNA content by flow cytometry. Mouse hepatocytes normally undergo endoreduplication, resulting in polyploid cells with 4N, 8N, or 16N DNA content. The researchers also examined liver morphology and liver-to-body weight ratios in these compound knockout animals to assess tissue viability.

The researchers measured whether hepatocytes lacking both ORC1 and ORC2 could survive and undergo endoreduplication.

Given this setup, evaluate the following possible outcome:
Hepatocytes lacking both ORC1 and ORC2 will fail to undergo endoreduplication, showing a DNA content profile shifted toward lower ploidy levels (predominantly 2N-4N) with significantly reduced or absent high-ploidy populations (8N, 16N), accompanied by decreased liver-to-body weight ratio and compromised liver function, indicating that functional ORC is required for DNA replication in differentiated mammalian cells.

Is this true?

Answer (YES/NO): NO